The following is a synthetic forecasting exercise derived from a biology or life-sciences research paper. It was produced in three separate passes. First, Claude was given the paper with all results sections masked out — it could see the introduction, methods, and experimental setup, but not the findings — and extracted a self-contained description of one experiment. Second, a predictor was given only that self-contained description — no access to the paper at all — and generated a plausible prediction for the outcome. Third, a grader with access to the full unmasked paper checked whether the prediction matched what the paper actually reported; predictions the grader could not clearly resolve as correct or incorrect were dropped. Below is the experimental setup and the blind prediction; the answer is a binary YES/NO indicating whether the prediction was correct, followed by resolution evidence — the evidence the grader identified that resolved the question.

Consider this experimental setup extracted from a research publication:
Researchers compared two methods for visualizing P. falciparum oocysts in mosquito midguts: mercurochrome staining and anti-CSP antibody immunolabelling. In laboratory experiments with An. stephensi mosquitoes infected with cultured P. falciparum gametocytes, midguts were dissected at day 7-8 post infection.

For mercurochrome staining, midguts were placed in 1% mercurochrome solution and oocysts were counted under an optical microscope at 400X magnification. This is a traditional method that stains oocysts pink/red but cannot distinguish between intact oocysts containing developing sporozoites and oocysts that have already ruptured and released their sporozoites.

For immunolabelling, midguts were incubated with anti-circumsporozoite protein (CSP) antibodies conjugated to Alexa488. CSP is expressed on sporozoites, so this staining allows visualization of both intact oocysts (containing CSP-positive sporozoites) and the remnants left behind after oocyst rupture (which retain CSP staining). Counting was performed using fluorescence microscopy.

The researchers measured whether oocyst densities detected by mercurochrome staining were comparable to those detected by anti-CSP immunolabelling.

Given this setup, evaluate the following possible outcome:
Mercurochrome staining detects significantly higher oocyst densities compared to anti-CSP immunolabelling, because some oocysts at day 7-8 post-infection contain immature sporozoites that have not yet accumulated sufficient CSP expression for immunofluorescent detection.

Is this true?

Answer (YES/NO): NO